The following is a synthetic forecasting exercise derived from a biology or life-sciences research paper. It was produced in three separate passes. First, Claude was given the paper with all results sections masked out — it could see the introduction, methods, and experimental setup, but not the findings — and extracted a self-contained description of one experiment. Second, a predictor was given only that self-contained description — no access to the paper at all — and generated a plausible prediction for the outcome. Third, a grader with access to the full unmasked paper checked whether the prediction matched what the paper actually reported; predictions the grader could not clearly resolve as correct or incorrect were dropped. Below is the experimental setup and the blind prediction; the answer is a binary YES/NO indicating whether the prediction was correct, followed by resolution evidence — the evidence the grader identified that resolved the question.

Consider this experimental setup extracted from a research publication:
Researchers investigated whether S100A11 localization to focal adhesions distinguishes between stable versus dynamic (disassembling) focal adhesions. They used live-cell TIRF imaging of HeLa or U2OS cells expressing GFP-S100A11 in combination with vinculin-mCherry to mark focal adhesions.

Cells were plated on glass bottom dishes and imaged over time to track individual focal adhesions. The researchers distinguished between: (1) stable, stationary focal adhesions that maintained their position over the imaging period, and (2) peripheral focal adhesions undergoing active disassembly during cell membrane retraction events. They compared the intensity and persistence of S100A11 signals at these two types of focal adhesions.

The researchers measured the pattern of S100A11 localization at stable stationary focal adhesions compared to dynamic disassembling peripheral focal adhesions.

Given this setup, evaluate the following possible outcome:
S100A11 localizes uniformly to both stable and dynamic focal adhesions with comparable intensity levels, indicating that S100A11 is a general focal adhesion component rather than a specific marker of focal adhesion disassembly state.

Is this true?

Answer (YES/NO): NO